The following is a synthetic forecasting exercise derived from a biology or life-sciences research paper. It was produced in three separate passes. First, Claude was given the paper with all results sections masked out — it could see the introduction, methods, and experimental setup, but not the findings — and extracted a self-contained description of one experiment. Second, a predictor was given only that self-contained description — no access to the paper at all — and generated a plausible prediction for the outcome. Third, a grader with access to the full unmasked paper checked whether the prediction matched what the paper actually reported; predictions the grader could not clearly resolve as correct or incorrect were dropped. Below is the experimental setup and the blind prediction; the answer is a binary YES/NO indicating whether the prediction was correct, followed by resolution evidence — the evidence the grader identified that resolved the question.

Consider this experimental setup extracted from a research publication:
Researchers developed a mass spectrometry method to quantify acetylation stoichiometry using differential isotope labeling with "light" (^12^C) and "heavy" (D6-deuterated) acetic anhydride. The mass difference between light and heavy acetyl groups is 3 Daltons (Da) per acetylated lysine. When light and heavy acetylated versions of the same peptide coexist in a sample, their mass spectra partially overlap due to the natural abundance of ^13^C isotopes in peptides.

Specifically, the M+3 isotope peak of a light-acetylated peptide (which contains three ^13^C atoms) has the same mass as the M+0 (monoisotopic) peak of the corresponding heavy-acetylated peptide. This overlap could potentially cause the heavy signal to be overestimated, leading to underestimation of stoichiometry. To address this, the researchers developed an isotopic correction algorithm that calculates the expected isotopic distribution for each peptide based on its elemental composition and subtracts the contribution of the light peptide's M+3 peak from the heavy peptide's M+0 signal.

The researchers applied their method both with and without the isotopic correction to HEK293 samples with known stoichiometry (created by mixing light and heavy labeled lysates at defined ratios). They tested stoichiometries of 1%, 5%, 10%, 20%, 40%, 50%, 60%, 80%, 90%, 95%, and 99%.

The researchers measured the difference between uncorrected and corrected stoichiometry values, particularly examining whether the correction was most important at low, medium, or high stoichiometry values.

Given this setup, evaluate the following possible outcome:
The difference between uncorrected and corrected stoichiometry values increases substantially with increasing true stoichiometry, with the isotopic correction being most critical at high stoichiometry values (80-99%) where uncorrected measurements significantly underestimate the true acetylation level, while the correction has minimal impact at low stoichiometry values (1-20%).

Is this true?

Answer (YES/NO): YES